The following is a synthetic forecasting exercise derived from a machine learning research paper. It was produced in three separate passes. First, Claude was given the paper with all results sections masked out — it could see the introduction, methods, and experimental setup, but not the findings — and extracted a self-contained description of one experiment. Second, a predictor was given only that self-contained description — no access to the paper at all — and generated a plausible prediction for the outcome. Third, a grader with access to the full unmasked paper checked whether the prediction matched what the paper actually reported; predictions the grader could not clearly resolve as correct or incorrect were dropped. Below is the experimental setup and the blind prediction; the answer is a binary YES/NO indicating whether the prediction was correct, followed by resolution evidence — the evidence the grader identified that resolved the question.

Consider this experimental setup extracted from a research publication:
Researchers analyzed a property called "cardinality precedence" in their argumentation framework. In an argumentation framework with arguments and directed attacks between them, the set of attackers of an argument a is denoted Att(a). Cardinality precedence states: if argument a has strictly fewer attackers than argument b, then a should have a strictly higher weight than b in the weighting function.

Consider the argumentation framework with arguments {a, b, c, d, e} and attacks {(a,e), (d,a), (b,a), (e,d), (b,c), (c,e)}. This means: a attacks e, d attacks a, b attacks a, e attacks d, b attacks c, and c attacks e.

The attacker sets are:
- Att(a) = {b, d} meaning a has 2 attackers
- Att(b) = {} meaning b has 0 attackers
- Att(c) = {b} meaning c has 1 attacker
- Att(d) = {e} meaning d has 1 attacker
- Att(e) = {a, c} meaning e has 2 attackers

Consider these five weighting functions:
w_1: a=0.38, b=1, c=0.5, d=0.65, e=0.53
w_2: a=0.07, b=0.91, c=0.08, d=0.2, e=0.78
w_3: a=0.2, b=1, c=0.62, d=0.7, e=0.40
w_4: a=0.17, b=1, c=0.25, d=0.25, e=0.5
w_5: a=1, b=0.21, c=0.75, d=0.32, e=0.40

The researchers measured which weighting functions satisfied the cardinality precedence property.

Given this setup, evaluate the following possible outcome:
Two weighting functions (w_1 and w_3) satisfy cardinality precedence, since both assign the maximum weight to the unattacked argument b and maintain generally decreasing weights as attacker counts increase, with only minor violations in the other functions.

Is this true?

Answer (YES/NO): NO